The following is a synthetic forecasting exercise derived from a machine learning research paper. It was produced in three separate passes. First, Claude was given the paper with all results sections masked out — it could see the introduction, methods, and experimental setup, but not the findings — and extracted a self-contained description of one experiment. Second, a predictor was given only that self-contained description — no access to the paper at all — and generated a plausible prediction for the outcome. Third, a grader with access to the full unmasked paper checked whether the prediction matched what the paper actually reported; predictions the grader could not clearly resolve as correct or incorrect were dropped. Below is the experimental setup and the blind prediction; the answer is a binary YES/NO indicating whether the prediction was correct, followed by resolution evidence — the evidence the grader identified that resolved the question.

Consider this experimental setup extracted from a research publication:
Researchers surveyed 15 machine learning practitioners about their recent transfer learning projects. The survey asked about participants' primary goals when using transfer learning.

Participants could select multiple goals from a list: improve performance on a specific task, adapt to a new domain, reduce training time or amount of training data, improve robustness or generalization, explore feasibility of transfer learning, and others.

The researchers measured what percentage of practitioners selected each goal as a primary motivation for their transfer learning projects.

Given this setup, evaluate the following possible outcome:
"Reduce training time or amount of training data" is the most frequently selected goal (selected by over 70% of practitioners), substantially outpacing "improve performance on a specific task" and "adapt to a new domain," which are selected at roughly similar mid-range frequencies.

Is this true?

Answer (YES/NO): NO